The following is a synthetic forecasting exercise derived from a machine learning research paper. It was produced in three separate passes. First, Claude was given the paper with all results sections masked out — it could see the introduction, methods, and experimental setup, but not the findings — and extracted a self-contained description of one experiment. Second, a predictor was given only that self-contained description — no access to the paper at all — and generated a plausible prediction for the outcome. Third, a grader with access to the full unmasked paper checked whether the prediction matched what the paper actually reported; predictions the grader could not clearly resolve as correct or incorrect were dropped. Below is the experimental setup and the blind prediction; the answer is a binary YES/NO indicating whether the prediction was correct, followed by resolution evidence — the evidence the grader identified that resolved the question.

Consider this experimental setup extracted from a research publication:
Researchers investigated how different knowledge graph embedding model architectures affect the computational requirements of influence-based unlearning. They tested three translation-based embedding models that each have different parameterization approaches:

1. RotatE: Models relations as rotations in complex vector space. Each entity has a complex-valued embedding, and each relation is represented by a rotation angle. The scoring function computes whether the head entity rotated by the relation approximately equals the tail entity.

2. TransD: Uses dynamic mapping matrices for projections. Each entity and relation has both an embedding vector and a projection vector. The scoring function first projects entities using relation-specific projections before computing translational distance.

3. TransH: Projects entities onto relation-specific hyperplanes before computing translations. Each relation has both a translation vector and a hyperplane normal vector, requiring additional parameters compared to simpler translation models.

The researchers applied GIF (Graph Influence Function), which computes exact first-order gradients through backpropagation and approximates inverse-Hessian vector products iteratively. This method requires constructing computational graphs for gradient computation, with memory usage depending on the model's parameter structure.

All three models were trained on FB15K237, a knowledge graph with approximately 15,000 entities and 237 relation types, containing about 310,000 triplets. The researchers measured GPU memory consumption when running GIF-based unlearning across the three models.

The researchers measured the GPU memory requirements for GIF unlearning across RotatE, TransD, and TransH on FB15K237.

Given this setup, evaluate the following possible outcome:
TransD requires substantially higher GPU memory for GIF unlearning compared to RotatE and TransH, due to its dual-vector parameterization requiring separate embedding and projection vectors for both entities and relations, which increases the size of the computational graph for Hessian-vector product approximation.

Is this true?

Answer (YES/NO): NO